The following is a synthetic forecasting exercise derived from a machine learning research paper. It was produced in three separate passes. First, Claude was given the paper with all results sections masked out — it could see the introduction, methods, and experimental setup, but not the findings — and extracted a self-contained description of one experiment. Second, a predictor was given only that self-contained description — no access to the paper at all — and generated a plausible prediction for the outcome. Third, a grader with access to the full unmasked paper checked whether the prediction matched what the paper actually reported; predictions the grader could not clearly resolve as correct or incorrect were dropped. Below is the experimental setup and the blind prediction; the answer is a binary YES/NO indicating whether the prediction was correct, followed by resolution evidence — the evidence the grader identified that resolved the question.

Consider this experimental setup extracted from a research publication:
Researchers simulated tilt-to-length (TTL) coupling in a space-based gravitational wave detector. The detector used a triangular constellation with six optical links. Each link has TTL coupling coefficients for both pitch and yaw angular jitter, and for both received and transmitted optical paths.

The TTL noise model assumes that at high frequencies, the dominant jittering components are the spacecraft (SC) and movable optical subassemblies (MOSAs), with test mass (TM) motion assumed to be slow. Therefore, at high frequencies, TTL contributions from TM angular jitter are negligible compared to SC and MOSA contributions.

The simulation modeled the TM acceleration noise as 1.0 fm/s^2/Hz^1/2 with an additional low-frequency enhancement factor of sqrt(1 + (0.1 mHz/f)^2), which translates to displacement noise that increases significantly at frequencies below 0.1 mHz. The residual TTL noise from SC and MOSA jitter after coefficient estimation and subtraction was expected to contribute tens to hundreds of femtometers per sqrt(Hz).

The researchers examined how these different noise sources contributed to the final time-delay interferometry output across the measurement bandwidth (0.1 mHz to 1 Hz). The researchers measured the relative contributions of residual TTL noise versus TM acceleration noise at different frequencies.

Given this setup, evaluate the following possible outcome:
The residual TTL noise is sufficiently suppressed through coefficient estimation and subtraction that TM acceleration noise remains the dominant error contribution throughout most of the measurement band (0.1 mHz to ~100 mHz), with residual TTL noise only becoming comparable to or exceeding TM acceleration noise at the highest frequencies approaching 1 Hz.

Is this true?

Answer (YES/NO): NO